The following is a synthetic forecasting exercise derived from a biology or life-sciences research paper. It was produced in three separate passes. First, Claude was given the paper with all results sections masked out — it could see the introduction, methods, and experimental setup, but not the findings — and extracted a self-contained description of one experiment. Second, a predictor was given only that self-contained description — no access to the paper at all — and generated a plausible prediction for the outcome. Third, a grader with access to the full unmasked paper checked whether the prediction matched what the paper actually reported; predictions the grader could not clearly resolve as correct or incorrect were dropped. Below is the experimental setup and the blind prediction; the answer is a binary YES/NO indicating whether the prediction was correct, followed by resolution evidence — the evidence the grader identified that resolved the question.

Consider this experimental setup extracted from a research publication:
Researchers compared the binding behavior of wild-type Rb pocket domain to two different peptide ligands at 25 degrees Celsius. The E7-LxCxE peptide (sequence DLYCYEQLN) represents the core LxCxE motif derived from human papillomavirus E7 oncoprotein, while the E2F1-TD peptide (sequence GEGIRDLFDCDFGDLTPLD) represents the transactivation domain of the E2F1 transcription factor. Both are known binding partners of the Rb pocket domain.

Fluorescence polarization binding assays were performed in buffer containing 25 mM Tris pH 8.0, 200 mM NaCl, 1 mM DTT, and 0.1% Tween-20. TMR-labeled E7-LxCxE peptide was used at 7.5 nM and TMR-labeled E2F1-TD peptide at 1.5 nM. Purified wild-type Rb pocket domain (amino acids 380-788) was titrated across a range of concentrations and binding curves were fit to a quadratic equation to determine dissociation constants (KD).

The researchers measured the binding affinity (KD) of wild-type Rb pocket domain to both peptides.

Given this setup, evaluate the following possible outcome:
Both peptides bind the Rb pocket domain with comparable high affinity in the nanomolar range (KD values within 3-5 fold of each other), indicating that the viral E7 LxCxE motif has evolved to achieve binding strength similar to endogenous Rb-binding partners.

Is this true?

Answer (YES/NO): YES